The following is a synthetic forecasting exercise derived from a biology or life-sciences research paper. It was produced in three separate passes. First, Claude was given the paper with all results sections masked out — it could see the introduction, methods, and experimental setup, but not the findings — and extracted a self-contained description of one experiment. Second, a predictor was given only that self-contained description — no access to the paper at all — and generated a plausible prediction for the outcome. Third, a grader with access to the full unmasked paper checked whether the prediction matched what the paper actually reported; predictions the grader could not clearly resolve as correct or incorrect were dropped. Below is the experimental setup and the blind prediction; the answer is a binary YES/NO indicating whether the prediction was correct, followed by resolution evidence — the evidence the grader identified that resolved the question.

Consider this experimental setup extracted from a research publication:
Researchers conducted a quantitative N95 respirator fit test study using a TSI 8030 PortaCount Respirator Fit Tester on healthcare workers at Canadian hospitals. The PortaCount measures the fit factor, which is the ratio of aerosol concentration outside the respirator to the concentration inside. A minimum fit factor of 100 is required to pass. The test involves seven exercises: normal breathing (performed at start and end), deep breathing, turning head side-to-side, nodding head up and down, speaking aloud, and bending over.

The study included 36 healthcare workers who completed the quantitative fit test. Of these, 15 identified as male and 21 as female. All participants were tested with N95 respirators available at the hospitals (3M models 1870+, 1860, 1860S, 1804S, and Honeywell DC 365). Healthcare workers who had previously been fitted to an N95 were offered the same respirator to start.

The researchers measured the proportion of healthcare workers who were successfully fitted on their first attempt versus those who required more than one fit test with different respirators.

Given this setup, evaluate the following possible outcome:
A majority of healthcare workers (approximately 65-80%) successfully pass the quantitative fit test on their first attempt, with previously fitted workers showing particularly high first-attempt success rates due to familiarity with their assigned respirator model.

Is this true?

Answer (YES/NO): NO